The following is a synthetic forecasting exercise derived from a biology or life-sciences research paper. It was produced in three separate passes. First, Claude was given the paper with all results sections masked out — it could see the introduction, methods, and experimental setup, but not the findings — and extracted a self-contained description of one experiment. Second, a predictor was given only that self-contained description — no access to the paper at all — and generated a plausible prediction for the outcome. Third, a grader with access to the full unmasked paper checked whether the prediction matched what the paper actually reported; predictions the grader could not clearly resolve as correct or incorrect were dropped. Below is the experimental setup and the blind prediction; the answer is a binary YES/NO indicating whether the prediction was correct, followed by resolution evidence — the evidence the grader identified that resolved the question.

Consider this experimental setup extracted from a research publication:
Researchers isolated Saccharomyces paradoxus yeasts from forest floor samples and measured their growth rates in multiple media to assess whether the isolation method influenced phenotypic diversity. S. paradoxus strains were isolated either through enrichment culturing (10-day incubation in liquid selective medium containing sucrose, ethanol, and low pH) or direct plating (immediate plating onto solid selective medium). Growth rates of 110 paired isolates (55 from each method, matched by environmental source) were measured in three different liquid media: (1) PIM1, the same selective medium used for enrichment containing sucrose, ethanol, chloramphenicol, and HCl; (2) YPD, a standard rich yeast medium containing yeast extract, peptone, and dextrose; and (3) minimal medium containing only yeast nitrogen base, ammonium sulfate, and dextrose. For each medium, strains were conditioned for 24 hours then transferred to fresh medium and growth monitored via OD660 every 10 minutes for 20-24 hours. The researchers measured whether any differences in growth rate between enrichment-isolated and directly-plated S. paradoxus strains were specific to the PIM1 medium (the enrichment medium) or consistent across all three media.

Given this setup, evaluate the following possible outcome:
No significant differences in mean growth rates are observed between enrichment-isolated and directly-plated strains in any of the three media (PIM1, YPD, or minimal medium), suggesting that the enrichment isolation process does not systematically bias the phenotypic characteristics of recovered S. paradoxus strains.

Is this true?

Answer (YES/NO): YES